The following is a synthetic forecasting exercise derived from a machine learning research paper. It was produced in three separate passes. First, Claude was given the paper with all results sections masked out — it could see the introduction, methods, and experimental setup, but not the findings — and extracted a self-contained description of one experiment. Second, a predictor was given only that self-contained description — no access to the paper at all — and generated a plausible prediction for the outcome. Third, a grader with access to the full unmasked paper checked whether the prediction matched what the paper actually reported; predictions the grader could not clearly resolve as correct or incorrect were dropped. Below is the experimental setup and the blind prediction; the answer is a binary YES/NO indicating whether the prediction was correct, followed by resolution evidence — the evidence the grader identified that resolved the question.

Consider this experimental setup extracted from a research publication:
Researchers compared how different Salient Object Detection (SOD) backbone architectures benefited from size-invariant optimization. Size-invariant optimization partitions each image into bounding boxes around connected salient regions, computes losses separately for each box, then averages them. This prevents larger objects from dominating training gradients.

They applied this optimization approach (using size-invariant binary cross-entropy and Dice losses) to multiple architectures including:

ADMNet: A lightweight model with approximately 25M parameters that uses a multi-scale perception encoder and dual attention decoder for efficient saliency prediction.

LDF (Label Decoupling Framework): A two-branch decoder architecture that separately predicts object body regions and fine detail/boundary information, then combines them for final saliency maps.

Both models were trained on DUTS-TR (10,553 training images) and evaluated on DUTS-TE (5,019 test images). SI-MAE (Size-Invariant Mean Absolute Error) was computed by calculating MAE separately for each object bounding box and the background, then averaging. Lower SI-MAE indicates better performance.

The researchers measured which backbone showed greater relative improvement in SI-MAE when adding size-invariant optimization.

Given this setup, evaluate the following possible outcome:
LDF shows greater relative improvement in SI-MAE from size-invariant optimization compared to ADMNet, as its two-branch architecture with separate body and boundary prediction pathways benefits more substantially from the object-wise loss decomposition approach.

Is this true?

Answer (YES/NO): NO